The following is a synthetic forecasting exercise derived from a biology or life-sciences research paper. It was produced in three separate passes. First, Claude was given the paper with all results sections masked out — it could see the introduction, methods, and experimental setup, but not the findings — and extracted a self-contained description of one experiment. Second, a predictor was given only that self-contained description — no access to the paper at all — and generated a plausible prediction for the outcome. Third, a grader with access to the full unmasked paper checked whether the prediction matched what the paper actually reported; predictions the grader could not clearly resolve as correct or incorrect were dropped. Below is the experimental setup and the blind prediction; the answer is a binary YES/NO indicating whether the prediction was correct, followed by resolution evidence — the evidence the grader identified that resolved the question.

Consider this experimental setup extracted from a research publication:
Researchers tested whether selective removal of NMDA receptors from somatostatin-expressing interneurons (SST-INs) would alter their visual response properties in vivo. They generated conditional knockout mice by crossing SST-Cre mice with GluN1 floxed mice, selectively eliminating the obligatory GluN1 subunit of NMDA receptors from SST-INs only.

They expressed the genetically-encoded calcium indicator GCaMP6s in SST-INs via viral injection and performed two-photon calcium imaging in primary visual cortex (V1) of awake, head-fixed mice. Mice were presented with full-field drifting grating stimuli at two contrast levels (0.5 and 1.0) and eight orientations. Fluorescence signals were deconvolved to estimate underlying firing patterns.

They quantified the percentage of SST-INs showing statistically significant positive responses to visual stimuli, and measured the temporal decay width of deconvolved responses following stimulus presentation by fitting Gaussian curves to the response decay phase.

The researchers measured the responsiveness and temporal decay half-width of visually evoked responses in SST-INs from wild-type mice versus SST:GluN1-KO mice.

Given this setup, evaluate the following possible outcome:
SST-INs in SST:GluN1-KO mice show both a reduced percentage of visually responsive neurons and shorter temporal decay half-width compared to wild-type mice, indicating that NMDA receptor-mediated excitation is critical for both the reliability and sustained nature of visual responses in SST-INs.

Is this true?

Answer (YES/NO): YES